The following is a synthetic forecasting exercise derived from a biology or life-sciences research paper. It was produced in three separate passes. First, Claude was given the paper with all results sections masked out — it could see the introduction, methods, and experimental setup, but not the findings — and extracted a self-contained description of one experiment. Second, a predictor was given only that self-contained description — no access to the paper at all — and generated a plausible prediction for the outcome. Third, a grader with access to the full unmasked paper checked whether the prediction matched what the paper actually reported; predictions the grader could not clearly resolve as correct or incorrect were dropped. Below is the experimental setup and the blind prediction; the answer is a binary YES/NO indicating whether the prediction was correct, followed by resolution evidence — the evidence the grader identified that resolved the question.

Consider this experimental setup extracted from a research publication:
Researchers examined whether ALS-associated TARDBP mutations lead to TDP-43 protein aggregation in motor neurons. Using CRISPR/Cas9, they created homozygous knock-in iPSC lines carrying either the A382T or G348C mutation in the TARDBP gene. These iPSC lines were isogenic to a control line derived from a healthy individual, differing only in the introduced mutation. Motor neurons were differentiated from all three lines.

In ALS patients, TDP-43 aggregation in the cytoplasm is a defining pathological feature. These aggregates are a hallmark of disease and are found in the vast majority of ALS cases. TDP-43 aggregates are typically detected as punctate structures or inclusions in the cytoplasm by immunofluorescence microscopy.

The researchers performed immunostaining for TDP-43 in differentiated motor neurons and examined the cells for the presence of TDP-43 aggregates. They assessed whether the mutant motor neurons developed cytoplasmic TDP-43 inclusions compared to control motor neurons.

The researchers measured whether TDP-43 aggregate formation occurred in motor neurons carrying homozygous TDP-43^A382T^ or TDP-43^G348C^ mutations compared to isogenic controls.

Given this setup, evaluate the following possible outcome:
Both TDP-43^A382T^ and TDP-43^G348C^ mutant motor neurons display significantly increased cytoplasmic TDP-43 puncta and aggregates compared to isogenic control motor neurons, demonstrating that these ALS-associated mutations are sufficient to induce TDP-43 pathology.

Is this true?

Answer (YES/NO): NO